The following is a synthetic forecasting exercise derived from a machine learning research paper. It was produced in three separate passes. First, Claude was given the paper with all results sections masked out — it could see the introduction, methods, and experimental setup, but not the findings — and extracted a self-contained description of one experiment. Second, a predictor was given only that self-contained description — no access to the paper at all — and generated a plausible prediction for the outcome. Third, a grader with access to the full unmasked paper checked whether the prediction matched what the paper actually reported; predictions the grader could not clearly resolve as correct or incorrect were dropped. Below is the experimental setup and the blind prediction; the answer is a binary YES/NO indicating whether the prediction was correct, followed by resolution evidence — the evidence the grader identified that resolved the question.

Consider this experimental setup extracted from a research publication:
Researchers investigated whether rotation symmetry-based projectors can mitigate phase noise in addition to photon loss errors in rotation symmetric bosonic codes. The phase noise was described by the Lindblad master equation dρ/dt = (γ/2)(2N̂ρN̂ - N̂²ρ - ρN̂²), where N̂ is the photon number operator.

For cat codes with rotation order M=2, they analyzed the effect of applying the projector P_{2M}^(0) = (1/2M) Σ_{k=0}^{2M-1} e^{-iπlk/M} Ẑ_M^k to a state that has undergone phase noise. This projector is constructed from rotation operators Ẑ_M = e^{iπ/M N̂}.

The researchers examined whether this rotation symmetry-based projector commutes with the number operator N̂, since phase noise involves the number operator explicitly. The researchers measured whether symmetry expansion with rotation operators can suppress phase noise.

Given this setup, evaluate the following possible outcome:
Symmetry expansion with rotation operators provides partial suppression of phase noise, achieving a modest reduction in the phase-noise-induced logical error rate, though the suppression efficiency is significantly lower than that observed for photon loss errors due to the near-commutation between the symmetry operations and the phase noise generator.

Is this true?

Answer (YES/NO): NO